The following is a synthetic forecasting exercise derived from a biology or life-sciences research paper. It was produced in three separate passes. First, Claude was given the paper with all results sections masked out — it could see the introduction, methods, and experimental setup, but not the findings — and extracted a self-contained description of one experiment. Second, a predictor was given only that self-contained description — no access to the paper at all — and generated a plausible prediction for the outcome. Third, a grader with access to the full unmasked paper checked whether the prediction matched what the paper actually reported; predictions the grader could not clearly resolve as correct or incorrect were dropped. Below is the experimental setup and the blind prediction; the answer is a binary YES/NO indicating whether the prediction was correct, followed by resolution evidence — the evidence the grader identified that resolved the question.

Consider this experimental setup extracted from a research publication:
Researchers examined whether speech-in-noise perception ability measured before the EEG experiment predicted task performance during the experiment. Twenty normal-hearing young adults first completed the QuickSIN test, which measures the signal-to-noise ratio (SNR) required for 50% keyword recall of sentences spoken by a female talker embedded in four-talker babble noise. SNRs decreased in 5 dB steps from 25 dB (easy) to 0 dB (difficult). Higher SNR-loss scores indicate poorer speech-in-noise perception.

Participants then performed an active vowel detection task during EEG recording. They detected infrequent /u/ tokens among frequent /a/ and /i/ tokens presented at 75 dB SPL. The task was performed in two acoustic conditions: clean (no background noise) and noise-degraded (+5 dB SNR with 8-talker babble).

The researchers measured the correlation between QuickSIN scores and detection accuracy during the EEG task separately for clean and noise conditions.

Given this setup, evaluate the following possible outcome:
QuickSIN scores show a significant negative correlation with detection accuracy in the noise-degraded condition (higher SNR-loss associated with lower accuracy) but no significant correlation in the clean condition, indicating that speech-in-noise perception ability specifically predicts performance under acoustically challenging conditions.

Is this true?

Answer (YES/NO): YES